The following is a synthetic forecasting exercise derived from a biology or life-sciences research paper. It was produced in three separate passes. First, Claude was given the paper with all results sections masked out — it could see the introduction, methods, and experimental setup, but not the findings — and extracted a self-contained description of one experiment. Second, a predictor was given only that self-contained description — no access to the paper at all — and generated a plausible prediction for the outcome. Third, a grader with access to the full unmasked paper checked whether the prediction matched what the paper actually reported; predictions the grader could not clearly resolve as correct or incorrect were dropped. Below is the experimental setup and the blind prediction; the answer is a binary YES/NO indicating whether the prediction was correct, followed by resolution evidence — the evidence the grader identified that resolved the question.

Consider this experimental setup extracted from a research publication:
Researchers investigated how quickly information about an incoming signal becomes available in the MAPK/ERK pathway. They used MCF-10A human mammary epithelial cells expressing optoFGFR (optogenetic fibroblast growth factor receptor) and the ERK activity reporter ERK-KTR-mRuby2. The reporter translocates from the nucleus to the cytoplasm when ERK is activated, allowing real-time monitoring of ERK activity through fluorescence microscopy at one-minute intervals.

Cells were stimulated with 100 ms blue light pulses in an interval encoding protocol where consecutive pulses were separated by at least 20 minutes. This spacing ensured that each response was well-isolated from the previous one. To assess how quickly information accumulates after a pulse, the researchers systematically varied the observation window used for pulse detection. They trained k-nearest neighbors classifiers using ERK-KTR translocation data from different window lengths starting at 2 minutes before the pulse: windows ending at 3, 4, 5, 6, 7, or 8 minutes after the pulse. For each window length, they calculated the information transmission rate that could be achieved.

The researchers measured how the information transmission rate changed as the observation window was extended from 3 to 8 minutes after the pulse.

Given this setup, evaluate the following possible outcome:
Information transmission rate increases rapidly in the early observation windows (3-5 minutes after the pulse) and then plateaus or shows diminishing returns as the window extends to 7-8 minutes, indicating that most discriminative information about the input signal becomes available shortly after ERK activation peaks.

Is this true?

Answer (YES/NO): YES